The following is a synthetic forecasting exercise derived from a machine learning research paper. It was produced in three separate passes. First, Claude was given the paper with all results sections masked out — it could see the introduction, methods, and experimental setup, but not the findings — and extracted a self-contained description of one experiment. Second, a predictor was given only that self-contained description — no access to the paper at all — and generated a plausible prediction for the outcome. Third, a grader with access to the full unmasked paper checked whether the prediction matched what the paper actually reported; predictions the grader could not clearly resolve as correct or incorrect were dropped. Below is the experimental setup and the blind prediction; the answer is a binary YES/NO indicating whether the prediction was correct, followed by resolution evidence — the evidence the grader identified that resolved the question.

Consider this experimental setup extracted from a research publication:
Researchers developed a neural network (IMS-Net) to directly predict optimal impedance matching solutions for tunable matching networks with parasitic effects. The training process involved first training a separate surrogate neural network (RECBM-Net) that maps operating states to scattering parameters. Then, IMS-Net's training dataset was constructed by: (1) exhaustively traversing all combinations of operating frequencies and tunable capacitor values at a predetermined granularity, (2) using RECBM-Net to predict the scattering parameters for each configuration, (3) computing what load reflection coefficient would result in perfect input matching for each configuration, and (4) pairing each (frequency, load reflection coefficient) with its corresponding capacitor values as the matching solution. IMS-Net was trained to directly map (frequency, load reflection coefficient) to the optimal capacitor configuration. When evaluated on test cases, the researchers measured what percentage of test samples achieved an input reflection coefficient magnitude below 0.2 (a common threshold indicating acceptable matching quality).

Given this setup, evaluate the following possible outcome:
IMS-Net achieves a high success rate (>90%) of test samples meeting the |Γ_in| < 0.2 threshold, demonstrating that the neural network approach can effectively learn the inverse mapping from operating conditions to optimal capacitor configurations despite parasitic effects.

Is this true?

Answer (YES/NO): YES